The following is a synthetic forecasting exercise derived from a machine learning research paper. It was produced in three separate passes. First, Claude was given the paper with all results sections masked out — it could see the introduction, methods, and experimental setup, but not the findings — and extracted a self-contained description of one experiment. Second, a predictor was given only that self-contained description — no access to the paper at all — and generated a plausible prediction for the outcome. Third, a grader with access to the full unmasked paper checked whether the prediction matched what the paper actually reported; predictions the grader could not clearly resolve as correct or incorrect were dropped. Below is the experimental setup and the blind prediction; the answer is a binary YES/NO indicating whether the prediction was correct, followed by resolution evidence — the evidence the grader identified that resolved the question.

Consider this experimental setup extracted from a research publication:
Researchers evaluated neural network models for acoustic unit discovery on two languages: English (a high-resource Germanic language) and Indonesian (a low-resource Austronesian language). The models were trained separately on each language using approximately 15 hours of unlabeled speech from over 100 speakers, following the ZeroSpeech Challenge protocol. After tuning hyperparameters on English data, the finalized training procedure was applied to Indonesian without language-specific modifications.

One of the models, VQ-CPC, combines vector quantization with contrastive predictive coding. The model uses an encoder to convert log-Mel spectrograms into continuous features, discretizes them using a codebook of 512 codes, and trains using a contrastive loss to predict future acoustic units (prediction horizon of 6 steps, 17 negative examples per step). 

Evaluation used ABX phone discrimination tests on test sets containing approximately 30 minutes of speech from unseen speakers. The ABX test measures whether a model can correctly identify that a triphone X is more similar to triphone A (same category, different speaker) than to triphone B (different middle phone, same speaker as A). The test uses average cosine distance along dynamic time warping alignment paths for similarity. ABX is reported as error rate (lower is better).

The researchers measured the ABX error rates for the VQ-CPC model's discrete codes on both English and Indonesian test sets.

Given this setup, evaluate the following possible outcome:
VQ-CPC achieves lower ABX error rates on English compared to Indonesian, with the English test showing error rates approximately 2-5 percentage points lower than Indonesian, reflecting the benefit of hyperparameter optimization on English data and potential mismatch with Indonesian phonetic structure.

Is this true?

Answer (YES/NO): NO